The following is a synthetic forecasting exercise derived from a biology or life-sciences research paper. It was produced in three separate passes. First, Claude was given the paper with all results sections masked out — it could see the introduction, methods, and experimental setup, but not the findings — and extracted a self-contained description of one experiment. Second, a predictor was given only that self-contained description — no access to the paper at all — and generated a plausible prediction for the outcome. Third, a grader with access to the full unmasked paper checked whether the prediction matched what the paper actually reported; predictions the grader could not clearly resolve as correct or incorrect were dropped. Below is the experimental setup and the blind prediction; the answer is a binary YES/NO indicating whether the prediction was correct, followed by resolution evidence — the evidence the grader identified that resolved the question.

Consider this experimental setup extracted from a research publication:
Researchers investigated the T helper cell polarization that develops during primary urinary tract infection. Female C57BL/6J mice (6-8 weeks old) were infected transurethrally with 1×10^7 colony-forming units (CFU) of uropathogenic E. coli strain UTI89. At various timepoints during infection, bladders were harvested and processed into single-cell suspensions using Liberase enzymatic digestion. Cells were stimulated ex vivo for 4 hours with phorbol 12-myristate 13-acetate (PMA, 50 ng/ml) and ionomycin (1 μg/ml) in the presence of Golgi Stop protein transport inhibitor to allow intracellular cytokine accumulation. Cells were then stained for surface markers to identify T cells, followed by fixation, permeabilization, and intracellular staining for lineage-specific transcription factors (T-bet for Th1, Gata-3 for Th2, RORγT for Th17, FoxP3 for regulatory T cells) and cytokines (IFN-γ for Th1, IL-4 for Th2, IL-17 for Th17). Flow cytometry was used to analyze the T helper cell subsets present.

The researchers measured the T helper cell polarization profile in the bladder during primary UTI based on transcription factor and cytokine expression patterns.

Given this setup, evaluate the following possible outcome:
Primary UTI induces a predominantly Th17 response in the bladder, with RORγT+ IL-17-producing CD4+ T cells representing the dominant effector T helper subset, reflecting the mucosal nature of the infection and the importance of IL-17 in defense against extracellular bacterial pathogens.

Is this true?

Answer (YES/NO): NO